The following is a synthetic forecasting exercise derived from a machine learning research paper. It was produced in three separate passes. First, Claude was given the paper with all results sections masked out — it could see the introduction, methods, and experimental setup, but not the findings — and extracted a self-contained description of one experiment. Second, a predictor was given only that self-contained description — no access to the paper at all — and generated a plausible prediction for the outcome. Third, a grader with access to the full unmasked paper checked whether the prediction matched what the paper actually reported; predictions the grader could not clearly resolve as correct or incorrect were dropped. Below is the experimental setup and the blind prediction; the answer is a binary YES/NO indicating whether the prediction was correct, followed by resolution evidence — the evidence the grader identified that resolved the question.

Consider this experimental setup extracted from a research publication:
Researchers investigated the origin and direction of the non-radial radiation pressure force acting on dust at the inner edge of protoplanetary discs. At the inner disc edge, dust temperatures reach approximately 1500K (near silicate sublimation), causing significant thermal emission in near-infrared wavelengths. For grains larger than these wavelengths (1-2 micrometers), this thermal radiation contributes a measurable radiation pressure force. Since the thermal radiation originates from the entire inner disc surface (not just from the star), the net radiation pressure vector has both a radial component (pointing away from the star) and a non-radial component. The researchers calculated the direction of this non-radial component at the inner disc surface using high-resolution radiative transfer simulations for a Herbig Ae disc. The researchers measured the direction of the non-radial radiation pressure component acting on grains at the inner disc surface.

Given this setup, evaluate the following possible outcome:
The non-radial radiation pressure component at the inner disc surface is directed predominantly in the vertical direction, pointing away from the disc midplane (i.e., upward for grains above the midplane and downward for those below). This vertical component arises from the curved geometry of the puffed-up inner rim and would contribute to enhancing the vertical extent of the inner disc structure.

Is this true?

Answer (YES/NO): NO